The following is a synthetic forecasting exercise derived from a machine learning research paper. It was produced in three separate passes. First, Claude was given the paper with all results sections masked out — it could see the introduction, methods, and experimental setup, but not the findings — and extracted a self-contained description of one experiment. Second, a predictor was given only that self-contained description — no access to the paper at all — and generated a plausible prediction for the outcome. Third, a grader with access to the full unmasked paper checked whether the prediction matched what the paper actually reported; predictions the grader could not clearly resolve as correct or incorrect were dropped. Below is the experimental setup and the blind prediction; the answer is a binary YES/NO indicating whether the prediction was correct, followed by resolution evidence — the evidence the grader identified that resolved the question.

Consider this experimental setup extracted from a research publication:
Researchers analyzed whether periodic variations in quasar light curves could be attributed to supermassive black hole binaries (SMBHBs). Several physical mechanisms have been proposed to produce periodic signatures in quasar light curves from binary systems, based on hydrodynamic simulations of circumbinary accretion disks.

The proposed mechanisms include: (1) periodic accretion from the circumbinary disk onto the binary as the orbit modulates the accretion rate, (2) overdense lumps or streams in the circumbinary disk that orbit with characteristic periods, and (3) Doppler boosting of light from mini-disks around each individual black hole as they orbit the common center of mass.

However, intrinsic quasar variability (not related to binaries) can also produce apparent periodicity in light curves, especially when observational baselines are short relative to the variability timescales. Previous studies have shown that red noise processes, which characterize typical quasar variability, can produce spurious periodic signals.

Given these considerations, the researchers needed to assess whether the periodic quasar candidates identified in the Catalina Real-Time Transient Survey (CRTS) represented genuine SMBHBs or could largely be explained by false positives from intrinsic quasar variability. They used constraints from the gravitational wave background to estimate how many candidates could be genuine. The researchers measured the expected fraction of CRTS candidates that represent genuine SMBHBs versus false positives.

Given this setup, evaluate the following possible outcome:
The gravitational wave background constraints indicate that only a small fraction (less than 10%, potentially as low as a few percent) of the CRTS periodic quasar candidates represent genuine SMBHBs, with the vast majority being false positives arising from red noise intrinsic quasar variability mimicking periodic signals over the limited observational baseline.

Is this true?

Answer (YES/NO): YES